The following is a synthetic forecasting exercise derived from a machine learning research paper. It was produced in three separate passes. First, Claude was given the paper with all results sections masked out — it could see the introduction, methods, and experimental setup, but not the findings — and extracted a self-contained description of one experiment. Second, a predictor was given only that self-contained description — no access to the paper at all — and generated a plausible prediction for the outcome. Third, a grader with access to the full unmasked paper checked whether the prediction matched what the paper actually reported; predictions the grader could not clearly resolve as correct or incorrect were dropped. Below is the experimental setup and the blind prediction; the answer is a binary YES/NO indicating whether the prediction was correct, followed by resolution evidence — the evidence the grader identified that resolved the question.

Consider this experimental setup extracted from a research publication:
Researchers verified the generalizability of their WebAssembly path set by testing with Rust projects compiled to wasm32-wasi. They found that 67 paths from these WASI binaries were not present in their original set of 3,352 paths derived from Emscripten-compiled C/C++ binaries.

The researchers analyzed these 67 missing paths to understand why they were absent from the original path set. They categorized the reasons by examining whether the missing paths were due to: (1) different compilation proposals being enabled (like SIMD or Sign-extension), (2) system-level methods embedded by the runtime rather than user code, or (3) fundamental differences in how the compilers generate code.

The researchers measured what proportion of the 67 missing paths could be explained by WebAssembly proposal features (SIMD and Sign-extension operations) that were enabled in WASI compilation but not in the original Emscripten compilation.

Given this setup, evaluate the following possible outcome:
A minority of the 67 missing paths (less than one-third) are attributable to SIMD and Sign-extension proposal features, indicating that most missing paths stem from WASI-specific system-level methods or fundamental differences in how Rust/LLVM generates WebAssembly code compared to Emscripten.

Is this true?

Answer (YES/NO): NO